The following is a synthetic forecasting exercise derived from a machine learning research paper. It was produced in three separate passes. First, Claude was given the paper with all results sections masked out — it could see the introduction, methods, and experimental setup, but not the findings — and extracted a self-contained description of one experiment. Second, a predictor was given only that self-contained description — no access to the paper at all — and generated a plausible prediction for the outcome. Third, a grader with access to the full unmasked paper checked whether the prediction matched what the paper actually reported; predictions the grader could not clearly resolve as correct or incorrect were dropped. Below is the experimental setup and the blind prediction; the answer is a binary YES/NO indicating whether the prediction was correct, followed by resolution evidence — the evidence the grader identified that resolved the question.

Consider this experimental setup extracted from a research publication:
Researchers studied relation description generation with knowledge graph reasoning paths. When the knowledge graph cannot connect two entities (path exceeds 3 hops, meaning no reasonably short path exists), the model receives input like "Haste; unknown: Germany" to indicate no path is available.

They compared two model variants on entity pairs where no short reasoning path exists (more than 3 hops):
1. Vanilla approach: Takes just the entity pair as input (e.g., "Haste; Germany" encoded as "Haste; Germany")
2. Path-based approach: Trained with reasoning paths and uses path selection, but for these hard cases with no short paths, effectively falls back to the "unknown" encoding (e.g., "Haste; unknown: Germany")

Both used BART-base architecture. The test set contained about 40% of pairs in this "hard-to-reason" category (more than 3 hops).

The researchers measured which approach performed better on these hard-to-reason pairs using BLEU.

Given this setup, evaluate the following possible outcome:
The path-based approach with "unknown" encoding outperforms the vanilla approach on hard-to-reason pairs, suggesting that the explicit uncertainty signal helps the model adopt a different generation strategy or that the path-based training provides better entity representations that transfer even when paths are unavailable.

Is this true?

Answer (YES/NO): NO